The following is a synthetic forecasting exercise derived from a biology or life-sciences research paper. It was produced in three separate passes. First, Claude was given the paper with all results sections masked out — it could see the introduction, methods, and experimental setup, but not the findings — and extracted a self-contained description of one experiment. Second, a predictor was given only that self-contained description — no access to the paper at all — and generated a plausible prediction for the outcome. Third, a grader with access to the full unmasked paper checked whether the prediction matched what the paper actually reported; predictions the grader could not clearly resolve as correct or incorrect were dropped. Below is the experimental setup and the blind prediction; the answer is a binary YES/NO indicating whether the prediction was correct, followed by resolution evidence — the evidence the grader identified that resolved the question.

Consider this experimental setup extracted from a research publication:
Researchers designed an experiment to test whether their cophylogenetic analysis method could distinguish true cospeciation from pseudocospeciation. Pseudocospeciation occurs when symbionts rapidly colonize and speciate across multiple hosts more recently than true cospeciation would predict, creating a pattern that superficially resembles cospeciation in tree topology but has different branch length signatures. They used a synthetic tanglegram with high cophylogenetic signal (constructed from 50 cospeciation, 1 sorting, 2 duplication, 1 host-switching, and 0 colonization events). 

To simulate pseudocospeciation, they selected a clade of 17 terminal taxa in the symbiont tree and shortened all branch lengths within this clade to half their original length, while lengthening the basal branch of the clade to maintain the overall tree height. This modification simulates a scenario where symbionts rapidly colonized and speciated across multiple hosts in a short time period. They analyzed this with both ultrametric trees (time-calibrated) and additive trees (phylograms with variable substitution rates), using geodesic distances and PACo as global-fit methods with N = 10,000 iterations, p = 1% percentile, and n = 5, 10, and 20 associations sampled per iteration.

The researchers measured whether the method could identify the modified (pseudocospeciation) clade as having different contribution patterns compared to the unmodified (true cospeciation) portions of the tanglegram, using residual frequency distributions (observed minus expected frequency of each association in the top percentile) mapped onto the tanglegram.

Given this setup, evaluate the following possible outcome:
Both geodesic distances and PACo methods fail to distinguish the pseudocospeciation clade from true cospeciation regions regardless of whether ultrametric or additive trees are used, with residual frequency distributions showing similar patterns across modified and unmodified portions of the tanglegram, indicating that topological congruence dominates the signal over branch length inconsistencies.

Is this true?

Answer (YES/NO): NO